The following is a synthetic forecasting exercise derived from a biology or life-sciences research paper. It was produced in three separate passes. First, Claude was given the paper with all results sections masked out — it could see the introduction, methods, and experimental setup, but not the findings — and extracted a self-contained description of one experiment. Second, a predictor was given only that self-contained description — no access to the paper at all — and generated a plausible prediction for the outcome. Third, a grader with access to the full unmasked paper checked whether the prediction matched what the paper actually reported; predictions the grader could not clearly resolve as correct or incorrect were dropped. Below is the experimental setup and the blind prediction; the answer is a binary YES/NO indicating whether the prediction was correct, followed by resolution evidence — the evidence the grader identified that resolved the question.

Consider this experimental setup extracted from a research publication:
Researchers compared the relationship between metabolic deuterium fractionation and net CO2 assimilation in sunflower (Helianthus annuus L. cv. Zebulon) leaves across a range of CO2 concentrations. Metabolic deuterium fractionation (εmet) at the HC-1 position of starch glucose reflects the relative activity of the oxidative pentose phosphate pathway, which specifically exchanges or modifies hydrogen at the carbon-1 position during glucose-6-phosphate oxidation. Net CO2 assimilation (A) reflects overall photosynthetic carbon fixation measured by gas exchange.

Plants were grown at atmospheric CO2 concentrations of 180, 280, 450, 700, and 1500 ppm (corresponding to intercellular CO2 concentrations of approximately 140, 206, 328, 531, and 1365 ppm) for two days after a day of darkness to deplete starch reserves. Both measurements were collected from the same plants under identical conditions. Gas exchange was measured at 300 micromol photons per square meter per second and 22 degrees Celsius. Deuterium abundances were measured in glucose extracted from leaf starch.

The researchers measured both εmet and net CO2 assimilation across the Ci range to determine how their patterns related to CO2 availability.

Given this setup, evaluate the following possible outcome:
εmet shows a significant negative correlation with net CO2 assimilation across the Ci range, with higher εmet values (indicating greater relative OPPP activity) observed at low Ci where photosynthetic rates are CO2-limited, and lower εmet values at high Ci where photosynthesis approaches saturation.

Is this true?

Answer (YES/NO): NO